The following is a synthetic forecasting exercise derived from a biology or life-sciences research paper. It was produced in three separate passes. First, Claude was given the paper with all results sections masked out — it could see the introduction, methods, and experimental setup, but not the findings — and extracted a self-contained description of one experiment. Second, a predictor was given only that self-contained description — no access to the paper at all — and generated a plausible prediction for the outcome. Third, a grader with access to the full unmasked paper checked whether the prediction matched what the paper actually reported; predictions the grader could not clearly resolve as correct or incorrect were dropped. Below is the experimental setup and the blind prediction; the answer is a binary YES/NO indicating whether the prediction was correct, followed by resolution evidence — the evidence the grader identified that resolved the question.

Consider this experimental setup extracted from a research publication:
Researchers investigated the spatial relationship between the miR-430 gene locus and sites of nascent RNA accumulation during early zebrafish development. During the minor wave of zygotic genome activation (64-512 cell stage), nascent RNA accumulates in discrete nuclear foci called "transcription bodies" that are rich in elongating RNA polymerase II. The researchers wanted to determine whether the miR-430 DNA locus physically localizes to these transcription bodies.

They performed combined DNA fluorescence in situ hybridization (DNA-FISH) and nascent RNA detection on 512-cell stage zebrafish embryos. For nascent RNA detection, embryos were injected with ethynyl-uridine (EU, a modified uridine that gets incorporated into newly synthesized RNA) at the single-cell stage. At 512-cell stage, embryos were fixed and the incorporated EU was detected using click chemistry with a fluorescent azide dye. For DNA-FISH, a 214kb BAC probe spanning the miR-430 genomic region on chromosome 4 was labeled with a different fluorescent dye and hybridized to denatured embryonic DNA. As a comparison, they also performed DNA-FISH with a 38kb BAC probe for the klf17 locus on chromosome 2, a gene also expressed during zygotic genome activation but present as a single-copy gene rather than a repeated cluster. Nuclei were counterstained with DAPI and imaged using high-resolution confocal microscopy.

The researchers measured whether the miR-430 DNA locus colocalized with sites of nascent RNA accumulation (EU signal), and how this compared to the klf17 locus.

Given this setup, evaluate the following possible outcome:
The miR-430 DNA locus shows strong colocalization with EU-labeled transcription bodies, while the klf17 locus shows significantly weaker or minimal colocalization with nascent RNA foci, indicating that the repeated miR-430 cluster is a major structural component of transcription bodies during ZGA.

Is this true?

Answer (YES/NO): YES